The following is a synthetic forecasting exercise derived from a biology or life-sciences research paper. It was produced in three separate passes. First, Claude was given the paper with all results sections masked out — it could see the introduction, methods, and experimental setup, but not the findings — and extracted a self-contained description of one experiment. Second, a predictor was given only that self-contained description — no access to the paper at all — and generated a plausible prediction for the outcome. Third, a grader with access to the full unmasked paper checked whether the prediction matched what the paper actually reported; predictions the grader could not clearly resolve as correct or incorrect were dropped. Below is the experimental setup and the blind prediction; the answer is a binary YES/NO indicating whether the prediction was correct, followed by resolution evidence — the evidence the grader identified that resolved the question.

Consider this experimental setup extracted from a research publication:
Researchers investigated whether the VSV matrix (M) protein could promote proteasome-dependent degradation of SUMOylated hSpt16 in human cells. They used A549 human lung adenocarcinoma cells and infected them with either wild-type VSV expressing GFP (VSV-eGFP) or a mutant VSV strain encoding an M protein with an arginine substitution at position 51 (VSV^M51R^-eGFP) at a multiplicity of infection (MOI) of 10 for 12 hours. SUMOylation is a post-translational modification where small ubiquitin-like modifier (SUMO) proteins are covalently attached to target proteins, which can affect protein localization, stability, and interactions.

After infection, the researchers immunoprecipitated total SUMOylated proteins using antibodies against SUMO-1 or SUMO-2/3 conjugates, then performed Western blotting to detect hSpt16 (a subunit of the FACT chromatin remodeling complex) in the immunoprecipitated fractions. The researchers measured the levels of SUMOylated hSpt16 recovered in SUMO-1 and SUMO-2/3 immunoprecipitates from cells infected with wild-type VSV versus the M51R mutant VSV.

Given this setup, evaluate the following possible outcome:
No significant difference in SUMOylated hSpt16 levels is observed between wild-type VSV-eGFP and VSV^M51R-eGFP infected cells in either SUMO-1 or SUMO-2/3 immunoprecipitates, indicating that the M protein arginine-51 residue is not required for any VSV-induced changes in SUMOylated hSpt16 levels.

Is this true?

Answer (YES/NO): NO